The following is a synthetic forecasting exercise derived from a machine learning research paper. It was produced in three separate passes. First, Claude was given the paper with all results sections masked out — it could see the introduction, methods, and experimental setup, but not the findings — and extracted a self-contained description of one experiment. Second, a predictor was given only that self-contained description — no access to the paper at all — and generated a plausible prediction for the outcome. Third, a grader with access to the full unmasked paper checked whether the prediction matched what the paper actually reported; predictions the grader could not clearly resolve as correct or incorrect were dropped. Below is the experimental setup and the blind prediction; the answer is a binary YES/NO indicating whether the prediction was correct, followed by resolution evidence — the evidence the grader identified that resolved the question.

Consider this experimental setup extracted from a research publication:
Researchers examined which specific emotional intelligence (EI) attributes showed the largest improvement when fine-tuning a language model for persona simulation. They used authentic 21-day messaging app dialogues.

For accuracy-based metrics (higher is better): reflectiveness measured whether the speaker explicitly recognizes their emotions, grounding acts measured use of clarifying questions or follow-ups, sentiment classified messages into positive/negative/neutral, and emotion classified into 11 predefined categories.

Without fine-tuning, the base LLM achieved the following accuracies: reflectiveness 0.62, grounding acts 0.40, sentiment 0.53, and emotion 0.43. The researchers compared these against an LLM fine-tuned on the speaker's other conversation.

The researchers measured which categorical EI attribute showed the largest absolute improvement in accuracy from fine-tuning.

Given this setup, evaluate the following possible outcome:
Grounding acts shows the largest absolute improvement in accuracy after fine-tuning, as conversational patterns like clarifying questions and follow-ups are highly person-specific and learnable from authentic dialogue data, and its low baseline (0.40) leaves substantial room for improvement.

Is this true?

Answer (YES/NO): YES